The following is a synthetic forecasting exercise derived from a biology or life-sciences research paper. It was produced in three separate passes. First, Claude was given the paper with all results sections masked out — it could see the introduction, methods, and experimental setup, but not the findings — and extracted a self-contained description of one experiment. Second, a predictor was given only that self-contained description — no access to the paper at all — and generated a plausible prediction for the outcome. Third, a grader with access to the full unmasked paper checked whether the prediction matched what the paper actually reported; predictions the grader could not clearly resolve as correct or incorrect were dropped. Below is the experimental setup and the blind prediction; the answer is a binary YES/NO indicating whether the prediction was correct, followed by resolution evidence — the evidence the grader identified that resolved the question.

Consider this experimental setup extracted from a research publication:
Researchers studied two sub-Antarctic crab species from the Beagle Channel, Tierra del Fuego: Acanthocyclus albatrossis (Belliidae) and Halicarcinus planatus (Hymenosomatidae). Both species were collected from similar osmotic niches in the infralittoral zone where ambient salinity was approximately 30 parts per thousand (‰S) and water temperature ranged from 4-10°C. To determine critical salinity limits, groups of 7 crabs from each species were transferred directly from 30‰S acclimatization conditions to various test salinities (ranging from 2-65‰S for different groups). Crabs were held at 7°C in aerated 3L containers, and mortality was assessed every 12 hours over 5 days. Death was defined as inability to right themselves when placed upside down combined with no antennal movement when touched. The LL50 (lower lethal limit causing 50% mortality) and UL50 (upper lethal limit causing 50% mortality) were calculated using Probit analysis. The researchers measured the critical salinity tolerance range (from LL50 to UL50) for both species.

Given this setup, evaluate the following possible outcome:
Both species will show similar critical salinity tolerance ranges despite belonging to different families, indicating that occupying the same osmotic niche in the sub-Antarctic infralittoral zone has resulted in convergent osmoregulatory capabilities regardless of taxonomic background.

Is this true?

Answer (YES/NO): NO